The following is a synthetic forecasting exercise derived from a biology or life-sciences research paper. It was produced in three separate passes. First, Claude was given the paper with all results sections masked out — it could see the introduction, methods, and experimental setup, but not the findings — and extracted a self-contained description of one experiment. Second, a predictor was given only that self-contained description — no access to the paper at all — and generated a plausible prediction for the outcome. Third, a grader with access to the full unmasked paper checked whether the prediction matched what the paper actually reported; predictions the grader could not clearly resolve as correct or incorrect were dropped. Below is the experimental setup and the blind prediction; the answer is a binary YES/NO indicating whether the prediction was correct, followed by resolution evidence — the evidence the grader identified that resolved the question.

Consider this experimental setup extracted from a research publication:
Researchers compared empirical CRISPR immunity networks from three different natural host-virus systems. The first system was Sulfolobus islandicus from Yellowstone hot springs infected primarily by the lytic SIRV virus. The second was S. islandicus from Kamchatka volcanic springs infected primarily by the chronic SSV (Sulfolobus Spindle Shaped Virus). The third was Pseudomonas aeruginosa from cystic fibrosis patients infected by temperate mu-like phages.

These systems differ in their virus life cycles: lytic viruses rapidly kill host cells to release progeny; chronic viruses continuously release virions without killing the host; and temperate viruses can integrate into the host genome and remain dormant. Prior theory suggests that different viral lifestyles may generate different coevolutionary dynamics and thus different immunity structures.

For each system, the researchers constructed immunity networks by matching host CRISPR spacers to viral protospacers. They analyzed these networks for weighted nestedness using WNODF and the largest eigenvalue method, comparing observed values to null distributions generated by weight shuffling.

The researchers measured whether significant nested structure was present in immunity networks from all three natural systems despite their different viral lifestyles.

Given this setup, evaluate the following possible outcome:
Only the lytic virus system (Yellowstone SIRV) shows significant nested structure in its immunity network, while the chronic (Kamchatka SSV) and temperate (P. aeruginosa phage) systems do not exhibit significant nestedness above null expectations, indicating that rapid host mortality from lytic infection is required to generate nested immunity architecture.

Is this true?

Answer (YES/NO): NO